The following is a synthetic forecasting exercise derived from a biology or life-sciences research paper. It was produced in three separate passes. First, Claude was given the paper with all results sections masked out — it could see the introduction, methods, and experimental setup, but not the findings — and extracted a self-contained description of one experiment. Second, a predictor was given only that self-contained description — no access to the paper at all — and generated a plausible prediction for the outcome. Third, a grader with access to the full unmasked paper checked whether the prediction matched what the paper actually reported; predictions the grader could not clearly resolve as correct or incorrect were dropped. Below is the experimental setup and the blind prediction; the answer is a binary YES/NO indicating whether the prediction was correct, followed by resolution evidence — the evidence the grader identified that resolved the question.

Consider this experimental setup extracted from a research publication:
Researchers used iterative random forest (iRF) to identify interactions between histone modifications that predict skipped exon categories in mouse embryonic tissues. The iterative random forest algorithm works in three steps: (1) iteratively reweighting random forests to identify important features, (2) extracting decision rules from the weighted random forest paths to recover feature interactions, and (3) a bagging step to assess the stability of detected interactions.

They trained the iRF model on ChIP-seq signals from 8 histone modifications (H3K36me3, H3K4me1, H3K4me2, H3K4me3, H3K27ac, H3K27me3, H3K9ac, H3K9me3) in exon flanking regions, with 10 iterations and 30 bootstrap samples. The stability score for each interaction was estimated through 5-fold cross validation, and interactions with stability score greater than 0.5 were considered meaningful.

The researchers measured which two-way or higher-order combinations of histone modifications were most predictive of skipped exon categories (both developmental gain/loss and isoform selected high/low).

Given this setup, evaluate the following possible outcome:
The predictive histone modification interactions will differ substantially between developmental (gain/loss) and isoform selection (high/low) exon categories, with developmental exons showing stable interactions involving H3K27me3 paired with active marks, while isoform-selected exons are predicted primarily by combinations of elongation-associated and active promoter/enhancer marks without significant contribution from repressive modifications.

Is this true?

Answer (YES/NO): NO